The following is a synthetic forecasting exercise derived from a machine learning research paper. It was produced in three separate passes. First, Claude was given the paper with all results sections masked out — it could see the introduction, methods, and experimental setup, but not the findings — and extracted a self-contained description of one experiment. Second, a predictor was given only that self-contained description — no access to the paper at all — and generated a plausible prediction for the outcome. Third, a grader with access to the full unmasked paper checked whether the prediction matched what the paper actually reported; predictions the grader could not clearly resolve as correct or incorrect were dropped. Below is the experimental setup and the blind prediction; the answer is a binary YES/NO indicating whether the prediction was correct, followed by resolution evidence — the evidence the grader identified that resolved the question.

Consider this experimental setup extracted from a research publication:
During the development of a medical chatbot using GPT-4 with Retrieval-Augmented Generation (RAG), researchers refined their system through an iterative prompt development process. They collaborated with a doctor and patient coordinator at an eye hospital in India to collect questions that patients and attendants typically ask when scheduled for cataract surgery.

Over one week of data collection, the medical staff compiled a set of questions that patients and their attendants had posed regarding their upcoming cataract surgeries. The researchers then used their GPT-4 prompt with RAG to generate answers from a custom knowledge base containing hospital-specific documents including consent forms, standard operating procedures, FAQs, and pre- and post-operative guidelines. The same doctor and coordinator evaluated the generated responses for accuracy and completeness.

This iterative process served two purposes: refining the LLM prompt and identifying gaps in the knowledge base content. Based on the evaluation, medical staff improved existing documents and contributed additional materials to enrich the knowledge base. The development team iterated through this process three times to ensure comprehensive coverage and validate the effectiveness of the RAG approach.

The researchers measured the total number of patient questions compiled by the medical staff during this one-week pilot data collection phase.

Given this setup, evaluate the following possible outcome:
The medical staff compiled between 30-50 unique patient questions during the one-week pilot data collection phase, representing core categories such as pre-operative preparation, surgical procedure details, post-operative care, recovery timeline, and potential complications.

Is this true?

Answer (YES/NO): NO